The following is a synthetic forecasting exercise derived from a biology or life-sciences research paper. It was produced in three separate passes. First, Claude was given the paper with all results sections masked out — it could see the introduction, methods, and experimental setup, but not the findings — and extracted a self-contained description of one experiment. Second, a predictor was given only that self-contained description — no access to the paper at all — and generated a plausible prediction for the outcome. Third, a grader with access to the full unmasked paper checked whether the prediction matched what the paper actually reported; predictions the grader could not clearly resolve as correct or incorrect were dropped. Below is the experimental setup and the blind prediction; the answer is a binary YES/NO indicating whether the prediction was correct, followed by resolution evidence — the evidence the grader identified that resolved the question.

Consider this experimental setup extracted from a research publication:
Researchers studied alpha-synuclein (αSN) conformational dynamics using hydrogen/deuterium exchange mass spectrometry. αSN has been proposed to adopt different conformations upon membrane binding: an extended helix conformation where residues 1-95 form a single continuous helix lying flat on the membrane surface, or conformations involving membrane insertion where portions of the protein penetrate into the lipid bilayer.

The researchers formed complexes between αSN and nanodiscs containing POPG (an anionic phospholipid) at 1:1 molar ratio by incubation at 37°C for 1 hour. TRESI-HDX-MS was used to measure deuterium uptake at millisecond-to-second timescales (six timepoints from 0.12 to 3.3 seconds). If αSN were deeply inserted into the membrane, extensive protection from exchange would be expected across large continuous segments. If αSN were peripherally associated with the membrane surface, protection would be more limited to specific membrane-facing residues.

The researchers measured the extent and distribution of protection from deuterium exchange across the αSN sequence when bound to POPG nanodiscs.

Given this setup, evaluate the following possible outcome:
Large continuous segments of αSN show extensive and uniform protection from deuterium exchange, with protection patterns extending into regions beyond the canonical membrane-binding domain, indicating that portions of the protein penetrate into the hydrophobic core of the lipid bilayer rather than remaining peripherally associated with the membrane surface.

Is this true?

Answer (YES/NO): NO